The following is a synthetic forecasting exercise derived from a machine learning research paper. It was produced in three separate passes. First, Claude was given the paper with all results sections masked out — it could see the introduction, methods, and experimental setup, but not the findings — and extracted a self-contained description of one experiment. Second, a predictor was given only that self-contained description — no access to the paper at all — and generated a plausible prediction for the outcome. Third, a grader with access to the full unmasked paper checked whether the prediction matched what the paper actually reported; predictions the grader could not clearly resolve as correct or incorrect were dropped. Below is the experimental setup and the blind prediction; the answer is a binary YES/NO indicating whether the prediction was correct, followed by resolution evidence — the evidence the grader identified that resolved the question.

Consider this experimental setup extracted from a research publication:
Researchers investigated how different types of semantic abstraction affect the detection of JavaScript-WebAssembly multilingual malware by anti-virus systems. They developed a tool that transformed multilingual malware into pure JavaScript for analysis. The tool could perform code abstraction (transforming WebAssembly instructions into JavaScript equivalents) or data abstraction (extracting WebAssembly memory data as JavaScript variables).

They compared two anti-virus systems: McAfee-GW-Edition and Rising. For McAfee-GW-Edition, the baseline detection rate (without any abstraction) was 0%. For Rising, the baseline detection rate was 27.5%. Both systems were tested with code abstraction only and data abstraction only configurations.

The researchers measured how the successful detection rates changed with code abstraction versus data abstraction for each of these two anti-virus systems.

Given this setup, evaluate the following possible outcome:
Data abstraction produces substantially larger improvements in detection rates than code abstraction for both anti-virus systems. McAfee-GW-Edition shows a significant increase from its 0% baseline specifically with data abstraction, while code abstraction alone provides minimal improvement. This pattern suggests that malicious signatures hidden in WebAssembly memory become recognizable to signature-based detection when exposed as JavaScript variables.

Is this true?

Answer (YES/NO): NO